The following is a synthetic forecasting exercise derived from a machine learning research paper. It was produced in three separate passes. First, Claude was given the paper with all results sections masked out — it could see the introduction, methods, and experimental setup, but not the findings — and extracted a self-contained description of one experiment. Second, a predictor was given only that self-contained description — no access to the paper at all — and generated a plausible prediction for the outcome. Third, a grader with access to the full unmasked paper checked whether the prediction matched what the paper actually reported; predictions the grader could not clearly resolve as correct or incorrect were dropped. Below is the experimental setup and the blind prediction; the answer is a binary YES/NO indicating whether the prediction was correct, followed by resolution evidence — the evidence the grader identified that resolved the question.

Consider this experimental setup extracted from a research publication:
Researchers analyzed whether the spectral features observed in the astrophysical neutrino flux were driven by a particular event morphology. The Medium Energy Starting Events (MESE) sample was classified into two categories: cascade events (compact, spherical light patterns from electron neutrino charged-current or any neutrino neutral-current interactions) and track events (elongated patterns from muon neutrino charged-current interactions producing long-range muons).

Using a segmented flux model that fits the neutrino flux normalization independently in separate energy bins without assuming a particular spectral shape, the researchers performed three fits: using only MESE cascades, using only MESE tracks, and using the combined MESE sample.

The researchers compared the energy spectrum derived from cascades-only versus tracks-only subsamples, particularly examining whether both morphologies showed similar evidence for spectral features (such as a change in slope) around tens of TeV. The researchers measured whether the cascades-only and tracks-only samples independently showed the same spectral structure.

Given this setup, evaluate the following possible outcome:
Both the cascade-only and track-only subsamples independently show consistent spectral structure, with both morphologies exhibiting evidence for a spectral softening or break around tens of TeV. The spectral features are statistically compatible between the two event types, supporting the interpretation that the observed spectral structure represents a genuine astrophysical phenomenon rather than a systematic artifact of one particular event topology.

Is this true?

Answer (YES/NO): NO